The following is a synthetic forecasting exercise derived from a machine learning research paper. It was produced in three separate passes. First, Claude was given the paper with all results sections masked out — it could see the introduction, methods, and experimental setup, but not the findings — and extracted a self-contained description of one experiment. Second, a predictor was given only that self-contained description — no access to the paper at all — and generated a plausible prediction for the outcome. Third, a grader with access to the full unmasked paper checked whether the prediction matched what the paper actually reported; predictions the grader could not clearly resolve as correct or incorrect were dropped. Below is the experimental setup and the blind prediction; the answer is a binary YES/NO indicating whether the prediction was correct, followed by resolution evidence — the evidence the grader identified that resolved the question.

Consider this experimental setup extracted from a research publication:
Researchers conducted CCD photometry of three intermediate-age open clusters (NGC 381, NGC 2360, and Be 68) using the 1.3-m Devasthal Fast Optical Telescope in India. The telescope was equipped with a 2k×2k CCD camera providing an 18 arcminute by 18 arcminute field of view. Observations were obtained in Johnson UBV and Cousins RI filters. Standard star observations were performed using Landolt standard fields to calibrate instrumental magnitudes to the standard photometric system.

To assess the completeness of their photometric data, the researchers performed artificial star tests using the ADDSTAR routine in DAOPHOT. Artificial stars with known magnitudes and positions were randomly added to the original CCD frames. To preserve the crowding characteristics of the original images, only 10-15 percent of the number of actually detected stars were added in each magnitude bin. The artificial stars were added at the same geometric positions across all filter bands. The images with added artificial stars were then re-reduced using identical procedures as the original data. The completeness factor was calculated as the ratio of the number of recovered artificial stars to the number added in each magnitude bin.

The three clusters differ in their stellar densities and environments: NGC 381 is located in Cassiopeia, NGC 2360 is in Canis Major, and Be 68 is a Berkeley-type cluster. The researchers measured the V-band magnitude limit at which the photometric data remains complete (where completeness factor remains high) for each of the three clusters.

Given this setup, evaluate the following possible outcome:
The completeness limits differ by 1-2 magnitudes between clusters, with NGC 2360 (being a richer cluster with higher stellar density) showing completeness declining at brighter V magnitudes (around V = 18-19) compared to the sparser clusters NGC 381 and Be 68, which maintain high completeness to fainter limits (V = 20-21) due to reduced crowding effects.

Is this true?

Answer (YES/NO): NO